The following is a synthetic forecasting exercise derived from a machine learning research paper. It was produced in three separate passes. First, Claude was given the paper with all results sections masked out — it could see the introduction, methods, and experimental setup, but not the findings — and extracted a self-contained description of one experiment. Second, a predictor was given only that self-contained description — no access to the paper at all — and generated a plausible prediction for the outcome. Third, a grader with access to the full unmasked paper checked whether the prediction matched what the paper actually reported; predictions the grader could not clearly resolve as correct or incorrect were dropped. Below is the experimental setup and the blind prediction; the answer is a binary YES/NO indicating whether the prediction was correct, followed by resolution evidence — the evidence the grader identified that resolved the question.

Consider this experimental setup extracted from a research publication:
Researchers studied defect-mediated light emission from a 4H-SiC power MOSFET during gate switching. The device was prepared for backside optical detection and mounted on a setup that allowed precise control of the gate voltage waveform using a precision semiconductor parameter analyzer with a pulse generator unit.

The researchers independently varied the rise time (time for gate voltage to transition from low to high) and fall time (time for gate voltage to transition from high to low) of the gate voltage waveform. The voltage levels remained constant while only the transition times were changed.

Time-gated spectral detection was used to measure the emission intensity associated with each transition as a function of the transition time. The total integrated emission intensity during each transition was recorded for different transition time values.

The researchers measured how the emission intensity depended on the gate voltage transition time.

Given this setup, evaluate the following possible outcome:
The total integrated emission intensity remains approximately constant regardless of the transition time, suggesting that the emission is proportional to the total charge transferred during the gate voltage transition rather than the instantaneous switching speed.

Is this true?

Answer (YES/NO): NO